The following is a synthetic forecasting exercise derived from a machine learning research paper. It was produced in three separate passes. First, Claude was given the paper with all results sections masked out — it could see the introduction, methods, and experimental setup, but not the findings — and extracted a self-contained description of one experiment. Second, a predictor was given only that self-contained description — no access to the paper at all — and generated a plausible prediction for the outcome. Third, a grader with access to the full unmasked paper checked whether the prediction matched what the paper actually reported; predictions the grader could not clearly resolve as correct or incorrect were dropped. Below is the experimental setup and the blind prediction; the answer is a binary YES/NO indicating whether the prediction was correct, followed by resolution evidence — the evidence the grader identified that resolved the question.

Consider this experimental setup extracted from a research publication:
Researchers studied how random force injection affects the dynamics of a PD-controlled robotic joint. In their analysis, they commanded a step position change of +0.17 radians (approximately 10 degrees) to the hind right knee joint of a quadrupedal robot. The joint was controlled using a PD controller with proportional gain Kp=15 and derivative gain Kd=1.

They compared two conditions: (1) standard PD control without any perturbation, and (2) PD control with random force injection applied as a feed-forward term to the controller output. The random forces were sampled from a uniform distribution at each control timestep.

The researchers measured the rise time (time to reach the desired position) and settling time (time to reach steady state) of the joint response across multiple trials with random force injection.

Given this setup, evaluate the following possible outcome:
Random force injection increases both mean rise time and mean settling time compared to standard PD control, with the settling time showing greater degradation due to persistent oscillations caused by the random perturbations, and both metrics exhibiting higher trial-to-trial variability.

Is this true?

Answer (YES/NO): NO